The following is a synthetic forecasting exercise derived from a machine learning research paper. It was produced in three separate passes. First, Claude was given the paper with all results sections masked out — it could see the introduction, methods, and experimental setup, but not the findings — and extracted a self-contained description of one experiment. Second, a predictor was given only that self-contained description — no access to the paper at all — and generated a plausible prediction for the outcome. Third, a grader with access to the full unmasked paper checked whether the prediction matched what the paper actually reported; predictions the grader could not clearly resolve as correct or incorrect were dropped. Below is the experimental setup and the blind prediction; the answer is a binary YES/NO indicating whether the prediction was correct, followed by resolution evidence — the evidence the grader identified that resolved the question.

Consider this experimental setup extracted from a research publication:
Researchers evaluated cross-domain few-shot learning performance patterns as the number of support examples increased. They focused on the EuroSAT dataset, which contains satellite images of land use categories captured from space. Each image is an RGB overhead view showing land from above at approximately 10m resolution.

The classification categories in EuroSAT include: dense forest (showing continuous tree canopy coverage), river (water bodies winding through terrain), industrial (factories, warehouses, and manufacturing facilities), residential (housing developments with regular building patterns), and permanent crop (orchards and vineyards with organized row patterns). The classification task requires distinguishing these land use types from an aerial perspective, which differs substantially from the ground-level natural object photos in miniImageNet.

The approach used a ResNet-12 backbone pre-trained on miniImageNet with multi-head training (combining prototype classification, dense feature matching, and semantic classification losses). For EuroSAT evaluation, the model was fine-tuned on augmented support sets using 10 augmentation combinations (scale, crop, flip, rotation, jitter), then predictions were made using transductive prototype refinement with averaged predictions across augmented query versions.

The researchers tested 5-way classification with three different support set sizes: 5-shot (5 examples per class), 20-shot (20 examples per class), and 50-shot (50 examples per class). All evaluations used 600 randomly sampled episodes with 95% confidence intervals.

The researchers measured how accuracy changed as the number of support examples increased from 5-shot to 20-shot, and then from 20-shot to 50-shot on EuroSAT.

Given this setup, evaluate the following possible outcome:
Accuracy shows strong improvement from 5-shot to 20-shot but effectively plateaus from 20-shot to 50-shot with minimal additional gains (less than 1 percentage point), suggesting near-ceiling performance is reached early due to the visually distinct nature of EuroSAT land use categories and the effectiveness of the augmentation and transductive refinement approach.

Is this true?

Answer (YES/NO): NO